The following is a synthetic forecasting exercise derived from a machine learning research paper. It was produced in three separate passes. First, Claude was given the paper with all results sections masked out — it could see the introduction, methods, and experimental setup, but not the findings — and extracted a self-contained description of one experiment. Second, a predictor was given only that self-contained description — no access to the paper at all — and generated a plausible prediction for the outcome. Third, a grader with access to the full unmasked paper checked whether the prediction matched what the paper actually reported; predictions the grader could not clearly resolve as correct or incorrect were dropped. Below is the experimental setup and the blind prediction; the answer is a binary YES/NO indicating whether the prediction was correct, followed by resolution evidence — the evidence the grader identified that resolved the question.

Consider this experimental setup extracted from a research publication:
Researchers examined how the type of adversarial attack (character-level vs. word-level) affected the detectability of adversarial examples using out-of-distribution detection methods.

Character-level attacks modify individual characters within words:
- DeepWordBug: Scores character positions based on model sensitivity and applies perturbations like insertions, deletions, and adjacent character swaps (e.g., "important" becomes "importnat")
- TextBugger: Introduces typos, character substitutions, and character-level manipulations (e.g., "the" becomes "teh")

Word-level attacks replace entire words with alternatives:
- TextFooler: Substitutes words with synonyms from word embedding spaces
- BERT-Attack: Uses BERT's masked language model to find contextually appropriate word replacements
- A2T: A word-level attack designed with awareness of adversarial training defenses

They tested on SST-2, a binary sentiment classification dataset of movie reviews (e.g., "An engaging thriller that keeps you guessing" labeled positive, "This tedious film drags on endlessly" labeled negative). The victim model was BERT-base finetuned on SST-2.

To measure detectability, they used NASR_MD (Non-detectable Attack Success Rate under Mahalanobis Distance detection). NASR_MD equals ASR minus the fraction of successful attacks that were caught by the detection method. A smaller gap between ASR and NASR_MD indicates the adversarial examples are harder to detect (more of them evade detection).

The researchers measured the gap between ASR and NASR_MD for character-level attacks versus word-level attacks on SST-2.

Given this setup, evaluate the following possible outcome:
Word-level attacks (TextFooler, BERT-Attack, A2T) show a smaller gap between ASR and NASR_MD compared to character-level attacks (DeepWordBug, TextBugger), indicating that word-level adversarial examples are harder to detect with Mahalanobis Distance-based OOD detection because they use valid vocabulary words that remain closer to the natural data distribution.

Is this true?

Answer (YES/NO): NO